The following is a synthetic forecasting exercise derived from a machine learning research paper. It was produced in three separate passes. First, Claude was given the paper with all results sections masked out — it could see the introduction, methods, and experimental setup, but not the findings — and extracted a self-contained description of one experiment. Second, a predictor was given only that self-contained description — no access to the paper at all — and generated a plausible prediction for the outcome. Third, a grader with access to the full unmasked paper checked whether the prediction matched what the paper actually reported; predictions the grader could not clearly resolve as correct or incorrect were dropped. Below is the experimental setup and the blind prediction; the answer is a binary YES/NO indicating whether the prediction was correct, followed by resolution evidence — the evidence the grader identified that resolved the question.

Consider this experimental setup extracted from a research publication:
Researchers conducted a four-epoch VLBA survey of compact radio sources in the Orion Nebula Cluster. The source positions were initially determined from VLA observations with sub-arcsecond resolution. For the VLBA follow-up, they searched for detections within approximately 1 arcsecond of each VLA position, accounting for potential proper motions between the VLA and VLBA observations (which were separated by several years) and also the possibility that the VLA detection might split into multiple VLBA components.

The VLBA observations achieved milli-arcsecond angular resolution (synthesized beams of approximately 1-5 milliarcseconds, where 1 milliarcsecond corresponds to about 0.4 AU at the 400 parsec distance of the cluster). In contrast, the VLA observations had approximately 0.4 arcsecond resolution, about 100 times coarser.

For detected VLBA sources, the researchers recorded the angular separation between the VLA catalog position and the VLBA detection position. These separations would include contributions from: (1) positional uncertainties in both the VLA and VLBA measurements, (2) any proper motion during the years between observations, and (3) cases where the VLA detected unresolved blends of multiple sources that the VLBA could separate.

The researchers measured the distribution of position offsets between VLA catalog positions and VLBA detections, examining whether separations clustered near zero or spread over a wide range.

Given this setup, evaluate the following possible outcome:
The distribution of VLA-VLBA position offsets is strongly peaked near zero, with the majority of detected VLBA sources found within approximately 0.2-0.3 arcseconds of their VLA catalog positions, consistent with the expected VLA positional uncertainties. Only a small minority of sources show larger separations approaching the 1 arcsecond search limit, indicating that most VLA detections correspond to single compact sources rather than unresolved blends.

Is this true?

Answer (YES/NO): NO